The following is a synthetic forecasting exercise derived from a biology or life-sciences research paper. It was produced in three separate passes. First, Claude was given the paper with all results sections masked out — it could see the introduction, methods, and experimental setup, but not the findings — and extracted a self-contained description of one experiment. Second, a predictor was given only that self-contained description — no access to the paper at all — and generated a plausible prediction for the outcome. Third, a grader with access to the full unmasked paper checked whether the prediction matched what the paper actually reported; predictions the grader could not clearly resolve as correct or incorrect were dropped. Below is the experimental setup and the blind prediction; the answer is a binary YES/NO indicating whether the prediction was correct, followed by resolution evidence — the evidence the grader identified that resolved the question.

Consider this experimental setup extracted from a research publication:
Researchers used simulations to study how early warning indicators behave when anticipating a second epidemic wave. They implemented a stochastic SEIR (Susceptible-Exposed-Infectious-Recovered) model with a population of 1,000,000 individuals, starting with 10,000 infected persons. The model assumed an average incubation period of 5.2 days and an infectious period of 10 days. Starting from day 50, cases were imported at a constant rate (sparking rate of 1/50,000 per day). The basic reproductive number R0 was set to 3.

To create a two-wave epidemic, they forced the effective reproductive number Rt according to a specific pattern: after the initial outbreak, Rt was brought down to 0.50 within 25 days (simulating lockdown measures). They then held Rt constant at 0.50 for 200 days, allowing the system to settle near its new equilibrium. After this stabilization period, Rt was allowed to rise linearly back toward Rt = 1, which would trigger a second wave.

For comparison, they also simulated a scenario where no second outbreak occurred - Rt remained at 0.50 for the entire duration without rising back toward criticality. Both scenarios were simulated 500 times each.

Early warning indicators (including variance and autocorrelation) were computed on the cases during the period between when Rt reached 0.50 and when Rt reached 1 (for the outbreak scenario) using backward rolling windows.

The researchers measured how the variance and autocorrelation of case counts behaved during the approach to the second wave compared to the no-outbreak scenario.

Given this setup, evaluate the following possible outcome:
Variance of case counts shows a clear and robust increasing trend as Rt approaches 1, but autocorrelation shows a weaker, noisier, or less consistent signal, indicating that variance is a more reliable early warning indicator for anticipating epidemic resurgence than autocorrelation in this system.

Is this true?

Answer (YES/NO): NO